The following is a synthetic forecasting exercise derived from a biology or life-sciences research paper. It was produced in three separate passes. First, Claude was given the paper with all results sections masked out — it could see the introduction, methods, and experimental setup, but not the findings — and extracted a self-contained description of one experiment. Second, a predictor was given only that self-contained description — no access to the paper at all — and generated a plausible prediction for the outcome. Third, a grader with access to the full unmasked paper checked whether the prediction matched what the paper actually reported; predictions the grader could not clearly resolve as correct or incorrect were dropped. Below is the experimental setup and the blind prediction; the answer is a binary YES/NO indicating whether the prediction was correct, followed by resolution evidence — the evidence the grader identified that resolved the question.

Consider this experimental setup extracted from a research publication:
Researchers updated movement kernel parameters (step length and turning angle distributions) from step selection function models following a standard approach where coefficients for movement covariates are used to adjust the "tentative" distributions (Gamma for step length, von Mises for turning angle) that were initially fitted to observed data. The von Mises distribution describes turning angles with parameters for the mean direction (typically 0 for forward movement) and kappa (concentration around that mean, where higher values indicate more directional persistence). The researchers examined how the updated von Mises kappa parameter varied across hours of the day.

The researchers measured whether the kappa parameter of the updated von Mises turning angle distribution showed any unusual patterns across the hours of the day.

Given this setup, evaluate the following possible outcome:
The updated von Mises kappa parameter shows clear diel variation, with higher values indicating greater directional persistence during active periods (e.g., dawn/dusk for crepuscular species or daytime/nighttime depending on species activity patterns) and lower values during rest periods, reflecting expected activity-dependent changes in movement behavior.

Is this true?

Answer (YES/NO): NO